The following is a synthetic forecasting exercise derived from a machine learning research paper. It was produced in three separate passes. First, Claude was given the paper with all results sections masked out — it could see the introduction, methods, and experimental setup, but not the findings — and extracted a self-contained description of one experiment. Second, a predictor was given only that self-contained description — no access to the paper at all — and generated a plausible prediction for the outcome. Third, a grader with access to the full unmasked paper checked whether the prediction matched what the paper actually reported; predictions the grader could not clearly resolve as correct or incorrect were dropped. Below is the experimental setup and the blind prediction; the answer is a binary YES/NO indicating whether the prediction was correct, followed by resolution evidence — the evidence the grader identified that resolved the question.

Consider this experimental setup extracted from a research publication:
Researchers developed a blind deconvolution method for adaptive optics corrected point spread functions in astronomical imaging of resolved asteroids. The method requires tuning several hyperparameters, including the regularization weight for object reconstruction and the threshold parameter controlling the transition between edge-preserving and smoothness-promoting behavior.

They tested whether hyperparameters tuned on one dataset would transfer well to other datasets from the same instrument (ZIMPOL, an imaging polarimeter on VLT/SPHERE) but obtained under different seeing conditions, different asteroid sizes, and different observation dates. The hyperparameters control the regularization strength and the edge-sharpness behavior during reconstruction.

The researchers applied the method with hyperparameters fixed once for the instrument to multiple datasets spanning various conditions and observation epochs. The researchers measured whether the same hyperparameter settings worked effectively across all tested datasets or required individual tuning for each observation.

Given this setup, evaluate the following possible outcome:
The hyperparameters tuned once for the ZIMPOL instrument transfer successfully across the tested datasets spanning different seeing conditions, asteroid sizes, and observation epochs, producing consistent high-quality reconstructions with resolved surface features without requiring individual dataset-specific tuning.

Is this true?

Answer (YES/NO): YES